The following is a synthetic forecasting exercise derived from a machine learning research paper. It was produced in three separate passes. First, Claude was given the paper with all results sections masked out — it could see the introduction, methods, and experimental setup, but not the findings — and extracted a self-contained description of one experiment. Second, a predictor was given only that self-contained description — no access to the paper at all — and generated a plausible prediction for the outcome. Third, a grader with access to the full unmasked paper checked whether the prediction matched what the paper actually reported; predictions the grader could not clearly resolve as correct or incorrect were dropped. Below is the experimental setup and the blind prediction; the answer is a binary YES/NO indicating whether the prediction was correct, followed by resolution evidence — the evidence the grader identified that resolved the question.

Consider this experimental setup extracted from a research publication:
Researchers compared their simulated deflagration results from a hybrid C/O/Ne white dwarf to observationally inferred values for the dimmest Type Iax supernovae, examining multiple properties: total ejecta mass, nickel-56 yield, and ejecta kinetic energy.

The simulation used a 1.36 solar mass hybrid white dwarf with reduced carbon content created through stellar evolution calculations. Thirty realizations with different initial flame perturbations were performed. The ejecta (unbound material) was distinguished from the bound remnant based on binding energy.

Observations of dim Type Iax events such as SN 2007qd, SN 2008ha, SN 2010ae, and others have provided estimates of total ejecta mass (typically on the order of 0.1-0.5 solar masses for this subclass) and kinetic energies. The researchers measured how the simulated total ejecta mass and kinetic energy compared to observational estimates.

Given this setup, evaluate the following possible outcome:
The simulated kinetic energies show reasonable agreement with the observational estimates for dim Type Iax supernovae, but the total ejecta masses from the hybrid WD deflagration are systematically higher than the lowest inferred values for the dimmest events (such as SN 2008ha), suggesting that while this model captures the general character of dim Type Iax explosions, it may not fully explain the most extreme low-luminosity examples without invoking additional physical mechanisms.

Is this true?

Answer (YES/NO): NO